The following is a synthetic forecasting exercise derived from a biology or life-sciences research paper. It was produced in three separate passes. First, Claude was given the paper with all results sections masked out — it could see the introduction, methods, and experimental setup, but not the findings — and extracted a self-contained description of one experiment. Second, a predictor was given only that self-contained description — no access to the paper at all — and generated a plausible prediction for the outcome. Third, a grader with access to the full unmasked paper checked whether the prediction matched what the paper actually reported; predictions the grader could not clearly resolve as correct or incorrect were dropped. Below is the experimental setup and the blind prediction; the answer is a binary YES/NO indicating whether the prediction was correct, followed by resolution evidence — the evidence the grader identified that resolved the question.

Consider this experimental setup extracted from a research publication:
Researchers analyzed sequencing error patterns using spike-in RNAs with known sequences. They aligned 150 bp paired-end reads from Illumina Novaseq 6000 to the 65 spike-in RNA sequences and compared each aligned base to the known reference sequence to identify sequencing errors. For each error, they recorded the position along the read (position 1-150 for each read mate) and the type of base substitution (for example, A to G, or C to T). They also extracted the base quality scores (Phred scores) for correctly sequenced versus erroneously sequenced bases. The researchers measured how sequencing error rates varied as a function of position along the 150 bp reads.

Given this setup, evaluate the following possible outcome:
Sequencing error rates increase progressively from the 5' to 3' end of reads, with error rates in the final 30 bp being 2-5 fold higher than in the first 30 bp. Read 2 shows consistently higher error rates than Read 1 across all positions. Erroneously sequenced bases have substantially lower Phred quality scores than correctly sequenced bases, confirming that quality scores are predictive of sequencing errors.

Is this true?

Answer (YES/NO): NO